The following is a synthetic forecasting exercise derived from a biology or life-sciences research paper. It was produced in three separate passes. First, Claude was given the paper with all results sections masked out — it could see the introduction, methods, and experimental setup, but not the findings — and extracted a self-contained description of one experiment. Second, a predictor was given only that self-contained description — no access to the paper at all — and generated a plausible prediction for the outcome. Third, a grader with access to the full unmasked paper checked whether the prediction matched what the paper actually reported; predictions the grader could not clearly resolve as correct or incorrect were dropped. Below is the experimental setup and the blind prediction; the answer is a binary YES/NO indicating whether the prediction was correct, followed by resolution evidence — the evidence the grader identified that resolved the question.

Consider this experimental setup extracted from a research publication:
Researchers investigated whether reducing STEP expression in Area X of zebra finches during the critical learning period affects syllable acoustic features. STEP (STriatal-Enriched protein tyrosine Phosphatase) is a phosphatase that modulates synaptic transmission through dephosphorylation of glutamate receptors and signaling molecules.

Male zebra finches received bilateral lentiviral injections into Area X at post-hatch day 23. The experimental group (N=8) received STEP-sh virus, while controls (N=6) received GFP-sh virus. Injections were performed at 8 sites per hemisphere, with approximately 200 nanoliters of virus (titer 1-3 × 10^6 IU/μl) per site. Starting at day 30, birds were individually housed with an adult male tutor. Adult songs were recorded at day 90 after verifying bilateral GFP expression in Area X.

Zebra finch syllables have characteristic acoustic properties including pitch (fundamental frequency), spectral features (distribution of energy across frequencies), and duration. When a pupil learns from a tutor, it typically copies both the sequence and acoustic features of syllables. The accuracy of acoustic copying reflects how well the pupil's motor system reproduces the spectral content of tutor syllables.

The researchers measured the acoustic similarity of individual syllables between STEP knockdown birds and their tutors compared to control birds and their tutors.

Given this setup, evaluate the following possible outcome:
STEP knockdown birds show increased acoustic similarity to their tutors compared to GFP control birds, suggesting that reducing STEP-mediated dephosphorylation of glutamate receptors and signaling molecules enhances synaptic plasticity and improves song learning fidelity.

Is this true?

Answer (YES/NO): NO